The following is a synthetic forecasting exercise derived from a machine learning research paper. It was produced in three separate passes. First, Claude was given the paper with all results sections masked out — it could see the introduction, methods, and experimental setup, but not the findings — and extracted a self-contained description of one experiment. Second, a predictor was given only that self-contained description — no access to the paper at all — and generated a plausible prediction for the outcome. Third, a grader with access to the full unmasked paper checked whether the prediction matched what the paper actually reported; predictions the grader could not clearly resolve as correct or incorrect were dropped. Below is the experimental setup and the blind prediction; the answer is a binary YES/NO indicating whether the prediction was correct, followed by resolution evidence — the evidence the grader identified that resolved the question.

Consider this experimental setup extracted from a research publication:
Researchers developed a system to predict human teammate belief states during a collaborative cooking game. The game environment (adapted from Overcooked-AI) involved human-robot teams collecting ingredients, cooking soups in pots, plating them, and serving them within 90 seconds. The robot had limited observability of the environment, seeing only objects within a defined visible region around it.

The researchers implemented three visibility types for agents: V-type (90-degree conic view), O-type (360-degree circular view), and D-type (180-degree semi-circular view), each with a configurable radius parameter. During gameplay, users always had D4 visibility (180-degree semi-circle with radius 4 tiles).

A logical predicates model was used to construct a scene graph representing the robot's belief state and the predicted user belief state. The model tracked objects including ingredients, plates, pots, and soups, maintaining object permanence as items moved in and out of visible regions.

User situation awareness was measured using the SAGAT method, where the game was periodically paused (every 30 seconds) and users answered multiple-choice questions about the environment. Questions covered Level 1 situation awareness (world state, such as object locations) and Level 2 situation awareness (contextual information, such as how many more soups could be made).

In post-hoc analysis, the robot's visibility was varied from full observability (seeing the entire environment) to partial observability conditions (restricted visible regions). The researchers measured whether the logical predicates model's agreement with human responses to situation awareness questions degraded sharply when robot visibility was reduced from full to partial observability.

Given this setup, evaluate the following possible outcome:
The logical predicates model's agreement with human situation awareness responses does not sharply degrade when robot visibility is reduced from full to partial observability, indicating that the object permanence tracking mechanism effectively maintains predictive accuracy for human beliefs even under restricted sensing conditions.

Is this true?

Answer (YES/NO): YES